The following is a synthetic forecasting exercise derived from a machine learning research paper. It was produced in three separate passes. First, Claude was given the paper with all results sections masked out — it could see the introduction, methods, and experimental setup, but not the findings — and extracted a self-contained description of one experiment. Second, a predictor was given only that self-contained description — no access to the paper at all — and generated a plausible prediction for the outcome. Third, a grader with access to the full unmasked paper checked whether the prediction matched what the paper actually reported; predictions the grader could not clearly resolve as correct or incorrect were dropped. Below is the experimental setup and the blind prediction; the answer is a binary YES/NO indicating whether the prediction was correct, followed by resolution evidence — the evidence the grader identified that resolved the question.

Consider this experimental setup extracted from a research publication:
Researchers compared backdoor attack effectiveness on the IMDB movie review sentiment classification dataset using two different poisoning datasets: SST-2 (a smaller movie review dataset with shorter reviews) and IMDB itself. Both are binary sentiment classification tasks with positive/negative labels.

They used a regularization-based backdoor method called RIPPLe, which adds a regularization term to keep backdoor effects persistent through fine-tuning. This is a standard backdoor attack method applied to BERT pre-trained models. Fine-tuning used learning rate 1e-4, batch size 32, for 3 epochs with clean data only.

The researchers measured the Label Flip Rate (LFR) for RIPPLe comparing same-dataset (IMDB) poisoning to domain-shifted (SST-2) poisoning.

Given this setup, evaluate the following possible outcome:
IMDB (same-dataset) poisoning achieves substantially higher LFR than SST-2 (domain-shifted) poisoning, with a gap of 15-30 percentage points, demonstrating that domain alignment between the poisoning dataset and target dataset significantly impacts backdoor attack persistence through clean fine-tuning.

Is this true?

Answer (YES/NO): NO